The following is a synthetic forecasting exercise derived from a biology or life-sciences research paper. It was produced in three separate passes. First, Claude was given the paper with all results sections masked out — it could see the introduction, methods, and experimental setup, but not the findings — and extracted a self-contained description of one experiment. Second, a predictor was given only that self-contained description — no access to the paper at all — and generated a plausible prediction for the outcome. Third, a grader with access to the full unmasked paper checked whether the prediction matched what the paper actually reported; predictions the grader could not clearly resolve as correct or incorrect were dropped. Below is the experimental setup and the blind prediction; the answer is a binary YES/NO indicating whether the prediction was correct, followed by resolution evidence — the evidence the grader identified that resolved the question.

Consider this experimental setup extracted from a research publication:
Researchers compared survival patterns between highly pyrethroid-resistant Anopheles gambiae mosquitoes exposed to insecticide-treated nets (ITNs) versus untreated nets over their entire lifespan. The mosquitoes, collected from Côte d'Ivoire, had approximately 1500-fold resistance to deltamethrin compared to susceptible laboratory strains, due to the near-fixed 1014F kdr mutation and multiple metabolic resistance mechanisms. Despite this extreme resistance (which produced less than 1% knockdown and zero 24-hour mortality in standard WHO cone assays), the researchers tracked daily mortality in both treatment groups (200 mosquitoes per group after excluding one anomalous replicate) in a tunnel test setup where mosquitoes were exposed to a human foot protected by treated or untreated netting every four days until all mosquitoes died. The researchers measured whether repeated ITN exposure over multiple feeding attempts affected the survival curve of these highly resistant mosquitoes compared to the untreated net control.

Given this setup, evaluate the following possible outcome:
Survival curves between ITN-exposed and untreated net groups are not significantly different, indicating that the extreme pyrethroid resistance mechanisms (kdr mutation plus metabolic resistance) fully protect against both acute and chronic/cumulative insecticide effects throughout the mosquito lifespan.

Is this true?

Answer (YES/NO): NO